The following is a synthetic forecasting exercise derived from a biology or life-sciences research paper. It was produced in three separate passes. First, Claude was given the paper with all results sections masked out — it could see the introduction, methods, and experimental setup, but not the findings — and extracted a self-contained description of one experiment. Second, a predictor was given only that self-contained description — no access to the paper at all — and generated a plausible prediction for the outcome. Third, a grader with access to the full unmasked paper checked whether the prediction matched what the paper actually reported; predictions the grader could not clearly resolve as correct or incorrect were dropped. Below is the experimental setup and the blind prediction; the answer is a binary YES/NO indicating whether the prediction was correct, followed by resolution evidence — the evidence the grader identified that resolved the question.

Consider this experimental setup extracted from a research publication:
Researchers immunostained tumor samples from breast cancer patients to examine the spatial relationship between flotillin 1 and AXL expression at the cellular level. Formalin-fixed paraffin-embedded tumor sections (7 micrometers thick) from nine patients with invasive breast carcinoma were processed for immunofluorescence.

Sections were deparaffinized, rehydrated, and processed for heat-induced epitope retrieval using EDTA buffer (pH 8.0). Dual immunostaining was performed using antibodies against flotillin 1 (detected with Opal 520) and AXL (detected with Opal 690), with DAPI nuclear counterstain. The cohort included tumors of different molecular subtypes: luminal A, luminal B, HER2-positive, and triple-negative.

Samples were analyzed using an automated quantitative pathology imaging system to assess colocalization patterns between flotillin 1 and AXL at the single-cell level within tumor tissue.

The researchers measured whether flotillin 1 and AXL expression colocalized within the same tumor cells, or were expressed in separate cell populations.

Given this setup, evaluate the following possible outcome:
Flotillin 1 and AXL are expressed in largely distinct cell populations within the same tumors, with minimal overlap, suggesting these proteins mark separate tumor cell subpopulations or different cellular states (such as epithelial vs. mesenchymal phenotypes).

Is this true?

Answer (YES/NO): NO